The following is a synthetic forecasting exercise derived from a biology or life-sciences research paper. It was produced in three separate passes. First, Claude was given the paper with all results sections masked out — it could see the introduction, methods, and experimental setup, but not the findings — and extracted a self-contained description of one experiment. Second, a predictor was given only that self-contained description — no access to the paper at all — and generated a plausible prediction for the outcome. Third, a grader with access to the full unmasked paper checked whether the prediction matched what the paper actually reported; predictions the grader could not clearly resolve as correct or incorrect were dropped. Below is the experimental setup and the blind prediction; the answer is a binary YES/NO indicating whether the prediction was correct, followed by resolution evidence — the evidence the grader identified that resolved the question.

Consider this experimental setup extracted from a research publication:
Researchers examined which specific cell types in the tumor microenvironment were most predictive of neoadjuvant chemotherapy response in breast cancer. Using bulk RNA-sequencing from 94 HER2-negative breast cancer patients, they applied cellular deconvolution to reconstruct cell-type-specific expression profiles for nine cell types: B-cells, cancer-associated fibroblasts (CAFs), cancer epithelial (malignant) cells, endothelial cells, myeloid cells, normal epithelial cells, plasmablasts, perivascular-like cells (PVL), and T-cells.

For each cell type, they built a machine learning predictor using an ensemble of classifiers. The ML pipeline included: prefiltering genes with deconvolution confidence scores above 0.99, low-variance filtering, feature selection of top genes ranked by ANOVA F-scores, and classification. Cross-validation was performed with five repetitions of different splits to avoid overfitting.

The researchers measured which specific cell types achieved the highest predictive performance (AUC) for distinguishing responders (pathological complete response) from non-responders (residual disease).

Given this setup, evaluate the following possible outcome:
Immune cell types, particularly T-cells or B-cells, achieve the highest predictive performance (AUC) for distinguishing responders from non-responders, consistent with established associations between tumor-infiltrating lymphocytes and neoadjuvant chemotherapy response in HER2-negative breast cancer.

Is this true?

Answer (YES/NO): NO